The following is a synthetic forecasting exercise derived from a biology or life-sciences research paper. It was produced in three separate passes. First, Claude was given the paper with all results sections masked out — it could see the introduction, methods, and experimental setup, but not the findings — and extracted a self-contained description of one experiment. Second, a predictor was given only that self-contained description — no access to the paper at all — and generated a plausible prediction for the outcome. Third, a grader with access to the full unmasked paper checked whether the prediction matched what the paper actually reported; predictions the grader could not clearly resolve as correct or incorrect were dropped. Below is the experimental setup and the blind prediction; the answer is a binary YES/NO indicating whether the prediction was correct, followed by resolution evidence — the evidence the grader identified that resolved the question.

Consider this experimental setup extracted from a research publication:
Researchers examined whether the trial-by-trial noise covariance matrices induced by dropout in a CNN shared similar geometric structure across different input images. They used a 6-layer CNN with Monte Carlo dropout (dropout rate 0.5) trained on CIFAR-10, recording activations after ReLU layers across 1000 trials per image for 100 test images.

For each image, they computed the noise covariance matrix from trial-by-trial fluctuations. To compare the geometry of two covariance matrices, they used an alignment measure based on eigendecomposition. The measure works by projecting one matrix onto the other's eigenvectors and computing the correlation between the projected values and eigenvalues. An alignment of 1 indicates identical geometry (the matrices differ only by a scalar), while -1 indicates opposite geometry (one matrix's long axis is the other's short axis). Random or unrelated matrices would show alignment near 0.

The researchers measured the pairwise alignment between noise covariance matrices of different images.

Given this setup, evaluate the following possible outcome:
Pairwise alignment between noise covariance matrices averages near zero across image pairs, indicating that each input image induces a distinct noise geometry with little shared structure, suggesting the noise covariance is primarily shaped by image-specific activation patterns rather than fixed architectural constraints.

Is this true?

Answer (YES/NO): NO